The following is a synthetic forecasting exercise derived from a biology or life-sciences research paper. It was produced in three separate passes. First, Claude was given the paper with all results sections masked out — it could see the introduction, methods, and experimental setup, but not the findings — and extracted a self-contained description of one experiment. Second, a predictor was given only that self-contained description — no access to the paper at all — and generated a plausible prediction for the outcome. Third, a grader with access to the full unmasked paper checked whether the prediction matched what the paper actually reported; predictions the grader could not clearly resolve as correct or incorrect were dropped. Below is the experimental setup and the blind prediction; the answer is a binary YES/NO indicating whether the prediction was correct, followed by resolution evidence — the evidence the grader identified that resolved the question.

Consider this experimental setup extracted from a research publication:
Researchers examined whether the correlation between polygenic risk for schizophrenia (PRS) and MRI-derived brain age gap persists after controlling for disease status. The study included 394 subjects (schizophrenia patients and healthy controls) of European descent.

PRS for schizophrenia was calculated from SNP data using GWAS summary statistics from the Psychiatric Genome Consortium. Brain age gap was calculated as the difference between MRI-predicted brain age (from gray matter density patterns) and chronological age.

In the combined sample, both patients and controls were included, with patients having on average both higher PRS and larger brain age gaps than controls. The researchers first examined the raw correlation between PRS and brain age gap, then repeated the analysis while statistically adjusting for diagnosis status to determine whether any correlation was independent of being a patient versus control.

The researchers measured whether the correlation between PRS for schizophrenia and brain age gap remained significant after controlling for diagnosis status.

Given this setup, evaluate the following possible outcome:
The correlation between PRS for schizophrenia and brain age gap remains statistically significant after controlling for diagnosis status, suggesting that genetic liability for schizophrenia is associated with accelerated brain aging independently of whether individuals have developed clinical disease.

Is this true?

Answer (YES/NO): NO